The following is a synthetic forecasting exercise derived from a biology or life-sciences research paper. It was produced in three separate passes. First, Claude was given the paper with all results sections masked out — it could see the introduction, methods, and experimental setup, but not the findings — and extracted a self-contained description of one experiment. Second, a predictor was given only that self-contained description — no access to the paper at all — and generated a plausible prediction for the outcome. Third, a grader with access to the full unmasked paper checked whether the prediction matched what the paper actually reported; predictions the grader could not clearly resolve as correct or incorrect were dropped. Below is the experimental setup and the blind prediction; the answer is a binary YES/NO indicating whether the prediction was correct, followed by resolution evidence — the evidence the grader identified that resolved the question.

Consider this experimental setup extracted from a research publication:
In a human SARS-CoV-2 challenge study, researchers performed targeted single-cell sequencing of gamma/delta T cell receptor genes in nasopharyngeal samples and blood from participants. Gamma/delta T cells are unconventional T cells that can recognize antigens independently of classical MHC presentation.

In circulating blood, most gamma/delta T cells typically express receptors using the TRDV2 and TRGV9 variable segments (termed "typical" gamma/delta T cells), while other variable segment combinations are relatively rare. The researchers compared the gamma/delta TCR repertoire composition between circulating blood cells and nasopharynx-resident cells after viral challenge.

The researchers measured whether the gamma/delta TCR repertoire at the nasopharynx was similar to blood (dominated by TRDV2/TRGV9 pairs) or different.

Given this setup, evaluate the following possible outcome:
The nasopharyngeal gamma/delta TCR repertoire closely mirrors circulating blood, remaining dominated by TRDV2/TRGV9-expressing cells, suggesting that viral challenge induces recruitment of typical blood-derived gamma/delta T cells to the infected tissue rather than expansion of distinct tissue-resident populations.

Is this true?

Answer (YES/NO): NO